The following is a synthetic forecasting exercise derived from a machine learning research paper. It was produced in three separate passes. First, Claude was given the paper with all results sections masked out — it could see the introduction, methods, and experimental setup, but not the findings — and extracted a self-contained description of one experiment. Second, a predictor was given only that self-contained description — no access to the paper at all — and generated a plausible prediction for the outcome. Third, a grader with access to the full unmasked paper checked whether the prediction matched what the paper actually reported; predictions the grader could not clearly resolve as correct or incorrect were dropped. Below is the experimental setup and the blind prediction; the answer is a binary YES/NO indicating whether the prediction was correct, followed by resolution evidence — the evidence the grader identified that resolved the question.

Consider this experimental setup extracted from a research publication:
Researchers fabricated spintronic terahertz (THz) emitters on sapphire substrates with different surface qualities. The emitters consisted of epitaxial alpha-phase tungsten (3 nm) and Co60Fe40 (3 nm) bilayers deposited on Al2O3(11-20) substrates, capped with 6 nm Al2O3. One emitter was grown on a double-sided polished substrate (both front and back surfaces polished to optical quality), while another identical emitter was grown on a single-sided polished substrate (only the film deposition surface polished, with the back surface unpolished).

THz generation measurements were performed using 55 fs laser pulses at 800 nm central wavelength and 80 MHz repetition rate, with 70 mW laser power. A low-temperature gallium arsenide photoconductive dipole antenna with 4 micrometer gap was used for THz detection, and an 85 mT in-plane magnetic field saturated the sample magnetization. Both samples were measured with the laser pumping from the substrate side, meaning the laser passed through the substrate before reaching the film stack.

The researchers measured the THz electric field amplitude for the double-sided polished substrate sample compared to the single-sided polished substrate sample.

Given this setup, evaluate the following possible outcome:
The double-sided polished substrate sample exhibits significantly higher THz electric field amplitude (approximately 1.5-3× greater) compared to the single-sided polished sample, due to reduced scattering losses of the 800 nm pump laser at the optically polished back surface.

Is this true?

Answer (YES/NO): NO